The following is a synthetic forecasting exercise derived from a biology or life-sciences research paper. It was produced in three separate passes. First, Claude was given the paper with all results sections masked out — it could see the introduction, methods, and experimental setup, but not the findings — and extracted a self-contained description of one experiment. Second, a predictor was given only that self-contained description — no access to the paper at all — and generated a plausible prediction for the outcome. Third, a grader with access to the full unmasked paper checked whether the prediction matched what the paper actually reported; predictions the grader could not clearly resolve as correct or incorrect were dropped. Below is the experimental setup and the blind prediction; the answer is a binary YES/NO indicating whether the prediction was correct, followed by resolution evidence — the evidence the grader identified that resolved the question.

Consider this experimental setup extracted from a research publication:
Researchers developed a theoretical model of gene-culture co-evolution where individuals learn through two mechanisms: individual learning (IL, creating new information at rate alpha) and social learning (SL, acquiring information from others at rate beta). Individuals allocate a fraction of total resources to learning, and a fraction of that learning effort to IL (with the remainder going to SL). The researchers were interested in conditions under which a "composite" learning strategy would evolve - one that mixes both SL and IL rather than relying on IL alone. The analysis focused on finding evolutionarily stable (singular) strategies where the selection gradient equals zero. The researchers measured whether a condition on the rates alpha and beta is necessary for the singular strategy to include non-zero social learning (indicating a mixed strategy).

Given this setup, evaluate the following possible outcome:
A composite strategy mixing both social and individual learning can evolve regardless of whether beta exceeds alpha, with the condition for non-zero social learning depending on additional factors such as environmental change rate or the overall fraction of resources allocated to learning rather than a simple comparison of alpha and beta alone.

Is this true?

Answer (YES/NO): NO